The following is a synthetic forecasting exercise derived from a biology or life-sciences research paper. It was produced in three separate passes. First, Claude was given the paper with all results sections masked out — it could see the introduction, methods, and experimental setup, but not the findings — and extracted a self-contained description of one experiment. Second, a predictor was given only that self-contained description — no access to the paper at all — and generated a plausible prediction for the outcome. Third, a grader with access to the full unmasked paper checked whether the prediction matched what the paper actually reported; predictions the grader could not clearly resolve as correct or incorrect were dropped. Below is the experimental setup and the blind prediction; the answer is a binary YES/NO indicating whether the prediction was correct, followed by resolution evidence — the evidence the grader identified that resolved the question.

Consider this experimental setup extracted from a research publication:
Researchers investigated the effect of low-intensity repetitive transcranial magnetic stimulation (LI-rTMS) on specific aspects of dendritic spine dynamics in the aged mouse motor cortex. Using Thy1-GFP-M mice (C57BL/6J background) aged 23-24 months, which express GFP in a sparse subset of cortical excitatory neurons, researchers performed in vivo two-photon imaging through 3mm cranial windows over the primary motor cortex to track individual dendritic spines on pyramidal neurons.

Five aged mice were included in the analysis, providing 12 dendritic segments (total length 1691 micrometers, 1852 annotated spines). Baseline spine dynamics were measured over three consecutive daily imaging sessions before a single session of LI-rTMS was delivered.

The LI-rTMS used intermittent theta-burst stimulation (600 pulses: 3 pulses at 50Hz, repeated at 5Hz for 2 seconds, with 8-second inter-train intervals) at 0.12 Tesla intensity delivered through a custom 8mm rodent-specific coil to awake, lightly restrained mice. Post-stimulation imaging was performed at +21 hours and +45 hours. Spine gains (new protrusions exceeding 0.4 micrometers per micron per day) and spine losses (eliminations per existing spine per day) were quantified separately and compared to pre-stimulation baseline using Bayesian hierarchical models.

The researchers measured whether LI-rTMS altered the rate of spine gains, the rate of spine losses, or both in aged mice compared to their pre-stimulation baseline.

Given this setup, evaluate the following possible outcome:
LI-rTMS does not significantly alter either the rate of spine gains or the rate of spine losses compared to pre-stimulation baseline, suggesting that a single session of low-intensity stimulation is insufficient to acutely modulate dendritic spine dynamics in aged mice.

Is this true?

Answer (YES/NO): NO